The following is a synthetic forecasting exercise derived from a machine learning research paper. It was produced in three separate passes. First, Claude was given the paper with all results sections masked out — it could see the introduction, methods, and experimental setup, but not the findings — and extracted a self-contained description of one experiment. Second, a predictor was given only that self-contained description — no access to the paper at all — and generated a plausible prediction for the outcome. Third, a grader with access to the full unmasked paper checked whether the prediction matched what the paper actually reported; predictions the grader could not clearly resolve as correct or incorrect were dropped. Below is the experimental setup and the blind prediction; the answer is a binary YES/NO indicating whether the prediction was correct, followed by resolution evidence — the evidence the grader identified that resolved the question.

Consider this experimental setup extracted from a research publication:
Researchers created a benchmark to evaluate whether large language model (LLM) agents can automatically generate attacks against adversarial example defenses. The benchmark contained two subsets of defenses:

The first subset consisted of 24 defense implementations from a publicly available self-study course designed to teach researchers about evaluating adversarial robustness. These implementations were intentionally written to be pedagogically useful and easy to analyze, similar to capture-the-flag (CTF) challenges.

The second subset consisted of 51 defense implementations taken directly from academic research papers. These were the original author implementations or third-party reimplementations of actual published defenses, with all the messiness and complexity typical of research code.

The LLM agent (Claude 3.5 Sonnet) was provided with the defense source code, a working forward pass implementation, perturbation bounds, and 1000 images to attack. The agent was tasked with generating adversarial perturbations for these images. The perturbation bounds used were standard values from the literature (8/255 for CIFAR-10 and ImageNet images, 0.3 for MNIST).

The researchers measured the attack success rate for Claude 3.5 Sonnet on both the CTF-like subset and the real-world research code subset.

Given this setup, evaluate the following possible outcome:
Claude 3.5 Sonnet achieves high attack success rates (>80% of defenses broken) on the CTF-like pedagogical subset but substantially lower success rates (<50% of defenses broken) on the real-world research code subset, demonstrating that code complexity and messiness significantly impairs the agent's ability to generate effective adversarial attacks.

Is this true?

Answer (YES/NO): NO